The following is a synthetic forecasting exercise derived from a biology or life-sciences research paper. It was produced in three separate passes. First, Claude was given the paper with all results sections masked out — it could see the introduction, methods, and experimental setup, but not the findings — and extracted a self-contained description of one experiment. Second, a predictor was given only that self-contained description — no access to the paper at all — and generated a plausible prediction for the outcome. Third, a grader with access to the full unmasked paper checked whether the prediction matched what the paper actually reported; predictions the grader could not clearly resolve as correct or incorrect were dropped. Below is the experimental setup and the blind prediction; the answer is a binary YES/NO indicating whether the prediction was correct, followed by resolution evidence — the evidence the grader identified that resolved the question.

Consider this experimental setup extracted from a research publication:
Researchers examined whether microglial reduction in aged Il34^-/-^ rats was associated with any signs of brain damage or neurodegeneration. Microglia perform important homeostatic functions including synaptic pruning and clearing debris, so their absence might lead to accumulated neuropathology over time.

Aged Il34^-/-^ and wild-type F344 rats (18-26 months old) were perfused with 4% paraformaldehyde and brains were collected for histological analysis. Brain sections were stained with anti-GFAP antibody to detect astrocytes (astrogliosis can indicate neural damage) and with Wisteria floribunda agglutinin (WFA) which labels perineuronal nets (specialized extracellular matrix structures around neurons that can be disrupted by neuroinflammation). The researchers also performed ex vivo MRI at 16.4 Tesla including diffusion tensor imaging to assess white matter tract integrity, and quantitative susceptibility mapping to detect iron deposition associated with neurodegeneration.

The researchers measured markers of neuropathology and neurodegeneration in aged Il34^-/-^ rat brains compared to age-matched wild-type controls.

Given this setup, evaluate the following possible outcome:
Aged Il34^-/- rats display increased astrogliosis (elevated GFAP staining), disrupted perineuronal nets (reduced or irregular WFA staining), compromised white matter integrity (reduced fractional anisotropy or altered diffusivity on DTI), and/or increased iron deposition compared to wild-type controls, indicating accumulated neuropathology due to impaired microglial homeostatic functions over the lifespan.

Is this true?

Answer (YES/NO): NO